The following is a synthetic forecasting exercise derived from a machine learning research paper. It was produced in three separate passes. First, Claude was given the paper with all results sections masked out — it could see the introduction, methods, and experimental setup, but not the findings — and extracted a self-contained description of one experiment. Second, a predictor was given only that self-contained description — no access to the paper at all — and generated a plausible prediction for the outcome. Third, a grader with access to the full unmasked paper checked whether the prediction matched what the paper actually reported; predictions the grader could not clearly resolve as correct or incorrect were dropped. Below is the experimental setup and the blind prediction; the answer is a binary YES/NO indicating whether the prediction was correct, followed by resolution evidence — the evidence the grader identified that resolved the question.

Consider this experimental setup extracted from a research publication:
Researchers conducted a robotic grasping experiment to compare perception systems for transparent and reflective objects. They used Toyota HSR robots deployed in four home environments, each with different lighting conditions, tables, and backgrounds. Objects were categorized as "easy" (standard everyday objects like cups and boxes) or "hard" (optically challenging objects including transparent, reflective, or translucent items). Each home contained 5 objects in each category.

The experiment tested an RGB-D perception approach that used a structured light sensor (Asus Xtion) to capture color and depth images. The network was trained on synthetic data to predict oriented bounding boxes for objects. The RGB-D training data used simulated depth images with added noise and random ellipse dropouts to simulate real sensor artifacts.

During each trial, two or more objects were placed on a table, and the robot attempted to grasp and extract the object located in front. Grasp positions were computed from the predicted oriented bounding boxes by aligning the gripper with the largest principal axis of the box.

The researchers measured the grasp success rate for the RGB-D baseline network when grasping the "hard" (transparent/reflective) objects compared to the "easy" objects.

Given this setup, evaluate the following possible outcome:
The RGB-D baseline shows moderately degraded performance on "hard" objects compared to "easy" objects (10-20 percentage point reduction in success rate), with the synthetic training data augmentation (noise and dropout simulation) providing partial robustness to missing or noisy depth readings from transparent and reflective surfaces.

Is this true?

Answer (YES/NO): NO